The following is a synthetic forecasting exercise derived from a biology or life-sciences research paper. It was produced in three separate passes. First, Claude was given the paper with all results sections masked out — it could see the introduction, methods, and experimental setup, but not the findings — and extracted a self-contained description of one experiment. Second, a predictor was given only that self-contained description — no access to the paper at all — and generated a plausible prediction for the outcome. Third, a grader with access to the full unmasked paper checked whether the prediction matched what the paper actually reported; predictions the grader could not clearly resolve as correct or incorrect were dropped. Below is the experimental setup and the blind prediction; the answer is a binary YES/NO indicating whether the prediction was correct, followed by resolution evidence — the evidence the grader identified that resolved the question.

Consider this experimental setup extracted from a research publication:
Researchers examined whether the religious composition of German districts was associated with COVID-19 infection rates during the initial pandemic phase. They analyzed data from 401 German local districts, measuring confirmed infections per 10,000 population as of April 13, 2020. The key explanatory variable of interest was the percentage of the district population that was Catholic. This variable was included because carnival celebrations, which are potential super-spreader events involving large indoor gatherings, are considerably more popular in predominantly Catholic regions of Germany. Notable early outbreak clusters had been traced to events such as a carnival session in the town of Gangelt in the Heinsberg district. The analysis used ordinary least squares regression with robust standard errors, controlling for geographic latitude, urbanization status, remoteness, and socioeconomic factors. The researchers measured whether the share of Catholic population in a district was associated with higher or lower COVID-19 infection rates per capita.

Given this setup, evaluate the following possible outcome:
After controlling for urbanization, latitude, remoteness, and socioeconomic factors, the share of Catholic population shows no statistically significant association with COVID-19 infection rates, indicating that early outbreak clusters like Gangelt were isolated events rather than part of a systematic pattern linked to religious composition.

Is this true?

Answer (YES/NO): NO